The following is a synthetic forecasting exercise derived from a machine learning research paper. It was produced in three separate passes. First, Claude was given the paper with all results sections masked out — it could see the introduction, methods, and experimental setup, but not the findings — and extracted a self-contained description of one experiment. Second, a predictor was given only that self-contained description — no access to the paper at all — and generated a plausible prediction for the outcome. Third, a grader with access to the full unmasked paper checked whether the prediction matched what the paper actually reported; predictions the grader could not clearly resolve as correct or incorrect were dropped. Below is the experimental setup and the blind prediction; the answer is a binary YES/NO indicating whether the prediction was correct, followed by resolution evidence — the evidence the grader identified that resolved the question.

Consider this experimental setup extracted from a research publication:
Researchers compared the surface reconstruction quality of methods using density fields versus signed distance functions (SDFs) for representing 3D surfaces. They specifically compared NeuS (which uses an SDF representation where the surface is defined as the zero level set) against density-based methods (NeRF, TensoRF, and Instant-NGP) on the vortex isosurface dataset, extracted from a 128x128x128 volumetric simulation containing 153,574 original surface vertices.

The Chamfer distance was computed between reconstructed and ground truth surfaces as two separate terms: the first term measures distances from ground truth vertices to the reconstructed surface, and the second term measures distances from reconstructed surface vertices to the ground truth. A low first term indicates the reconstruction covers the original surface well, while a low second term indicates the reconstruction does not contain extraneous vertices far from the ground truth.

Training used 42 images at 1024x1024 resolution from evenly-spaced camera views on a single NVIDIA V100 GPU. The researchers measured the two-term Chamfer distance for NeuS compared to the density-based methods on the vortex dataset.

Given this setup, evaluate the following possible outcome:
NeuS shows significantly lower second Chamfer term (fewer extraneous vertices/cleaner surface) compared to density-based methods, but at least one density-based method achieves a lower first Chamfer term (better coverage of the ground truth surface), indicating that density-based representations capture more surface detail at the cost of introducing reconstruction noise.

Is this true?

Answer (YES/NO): YES